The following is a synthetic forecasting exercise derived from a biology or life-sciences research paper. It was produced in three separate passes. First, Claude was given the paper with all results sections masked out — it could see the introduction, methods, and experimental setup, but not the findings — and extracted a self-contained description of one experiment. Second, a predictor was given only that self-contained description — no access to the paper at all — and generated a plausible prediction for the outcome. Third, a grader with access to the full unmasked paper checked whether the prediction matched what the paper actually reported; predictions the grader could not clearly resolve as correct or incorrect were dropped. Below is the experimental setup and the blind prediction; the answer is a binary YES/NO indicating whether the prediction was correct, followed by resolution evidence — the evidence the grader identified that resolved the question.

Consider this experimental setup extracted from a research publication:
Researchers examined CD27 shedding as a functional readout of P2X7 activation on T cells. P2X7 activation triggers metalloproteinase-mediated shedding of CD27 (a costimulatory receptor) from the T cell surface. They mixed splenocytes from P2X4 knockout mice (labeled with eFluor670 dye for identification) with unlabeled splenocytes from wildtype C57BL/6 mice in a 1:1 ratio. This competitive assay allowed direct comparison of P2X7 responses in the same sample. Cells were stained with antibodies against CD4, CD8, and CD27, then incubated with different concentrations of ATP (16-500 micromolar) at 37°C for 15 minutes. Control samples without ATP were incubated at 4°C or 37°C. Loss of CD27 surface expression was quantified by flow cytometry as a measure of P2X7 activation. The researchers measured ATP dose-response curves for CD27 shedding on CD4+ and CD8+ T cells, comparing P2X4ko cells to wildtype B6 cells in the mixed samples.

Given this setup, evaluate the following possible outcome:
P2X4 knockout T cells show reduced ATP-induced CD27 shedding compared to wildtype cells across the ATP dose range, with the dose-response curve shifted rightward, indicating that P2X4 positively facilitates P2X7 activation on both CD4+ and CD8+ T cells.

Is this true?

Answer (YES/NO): NO